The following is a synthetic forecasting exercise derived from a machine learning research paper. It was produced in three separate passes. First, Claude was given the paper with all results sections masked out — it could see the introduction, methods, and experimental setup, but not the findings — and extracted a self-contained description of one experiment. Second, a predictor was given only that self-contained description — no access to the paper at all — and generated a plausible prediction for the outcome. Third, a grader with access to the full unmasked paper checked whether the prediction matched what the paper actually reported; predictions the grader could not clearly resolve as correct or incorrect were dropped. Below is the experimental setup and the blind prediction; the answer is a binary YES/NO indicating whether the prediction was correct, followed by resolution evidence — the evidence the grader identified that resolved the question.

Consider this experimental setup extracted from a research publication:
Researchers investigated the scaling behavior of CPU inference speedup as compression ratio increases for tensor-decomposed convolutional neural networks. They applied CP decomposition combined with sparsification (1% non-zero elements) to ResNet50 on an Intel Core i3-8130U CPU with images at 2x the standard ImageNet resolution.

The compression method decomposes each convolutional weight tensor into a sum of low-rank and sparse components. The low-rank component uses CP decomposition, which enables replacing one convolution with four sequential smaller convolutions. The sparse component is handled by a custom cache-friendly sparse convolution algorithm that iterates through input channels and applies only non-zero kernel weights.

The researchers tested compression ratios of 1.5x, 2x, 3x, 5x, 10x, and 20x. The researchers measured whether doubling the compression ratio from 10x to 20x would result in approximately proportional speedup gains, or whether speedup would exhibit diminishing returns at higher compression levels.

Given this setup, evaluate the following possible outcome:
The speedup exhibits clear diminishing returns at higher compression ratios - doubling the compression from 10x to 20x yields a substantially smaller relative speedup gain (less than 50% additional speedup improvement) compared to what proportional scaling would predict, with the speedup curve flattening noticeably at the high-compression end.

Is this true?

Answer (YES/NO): YES